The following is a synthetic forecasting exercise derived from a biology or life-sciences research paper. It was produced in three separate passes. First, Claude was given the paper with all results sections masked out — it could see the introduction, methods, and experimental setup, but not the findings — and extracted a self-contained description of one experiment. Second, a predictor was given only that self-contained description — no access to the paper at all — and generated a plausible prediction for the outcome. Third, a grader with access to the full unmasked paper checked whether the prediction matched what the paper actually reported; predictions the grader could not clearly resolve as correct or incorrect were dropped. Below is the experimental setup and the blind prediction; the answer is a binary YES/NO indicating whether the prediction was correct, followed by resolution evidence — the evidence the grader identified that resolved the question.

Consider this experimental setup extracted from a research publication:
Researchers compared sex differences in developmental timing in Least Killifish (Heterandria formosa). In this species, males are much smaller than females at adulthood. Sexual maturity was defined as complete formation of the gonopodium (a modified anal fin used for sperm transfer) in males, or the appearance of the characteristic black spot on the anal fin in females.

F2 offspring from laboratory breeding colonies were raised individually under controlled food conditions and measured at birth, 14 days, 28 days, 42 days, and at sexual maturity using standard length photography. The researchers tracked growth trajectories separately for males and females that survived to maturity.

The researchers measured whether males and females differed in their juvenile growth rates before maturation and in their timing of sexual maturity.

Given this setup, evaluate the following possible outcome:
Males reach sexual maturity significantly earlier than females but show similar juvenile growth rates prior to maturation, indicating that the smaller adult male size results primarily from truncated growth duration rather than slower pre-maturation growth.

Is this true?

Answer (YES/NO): NO